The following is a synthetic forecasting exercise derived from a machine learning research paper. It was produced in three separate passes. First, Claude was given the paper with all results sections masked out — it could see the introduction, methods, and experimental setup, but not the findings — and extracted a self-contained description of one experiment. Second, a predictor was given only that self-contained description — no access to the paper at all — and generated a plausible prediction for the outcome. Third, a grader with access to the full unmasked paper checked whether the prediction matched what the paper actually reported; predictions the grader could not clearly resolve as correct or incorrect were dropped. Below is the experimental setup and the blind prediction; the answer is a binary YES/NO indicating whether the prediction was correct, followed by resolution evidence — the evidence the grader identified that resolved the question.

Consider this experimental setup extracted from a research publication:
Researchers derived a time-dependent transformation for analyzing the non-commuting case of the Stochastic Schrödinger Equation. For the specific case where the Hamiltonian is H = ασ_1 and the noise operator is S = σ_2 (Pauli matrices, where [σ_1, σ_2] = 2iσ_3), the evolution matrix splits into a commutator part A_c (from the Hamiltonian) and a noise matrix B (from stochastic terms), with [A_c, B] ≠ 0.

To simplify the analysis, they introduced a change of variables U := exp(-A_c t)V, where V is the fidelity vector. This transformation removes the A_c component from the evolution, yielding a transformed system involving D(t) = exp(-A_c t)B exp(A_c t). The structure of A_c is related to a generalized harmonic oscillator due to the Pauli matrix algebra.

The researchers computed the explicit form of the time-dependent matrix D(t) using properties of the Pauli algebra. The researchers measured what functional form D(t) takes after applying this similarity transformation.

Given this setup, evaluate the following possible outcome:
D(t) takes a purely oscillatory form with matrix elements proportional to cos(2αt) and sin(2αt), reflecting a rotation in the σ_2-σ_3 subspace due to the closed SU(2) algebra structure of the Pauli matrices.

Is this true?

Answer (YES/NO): YES